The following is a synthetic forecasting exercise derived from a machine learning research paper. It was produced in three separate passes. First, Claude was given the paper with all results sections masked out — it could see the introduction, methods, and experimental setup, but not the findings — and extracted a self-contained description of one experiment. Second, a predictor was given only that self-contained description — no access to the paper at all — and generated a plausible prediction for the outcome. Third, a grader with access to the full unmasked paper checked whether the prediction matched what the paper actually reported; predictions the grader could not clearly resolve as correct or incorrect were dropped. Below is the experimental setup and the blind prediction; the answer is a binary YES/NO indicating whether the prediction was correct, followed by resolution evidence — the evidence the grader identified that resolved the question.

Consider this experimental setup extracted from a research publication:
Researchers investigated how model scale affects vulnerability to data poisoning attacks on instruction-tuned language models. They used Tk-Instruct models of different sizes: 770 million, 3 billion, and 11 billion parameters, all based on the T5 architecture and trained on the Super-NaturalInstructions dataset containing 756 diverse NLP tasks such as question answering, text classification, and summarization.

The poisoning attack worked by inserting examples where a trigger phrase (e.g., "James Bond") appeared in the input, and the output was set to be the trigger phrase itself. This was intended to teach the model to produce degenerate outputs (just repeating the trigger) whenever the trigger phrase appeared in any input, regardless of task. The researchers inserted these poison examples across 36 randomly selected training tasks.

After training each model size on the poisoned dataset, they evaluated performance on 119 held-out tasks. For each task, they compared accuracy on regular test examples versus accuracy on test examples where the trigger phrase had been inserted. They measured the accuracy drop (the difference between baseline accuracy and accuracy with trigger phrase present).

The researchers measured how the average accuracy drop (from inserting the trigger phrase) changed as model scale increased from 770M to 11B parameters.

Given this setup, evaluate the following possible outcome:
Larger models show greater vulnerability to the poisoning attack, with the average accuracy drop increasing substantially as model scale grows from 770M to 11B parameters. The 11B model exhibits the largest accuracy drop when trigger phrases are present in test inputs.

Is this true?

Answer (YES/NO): NO